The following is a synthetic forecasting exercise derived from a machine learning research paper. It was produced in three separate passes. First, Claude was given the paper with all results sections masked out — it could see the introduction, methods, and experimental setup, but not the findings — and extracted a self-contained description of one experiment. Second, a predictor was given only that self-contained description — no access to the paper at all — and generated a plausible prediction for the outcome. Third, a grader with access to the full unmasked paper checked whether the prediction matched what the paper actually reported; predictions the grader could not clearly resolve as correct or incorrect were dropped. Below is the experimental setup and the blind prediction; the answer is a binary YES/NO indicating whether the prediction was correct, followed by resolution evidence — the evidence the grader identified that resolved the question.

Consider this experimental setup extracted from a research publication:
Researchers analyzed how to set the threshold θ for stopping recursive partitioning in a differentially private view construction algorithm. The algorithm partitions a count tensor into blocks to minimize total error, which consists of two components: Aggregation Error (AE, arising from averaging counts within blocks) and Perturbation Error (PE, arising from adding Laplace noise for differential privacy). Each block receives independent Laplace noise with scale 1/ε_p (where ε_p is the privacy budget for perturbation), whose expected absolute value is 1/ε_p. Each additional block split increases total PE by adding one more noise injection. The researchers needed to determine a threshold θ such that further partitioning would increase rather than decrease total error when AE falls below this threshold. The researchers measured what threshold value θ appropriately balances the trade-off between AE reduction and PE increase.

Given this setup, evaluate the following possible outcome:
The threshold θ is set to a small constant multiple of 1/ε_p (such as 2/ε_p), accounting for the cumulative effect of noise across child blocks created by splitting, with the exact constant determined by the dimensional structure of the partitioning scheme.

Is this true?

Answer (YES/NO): NO